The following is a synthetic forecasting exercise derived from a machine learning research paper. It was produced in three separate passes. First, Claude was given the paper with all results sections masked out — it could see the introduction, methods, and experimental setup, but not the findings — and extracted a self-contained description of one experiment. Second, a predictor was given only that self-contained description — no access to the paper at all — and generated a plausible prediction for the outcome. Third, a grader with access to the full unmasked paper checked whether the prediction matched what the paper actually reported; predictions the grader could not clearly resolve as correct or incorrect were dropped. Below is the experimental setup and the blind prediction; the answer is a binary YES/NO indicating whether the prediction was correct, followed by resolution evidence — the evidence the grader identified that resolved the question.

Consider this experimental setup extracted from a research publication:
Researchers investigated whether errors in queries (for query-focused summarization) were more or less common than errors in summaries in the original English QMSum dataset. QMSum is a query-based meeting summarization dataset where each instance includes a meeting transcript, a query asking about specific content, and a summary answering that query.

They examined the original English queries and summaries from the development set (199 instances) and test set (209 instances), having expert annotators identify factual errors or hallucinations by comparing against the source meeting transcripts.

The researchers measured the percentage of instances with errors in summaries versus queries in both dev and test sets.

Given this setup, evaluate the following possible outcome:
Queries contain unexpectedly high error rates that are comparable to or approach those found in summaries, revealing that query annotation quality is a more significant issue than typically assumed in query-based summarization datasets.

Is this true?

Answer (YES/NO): NO